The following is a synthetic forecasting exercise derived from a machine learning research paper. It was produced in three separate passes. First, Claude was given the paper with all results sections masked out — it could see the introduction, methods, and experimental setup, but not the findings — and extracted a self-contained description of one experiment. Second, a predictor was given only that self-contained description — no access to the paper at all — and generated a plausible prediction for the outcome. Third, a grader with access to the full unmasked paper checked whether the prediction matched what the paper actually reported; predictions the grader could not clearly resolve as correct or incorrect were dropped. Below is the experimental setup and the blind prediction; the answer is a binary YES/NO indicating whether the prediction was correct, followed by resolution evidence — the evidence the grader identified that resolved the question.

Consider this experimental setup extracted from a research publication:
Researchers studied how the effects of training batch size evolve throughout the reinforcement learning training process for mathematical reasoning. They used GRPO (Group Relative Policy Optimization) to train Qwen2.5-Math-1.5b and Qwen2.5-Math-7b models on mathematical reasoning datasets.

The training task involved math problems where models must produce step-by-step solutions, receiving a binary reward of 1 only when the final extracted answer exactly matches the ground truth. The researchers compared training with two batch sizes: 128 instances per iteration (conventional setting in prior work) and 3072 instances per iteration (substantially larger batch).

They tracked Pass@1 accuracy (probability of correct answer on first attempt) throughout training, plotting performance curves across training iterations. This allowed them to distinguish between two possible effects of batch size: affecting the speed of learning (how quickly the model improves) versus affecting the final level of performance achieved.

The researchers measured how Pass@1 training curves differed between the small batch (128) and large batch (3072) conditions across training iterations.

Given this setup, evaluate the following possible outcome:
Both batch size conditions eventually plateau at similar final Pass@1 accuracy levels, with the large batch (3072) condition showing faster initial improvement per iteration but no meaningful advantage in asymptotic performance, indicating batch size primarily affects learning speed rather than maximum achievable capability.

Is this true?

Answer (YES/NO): NO